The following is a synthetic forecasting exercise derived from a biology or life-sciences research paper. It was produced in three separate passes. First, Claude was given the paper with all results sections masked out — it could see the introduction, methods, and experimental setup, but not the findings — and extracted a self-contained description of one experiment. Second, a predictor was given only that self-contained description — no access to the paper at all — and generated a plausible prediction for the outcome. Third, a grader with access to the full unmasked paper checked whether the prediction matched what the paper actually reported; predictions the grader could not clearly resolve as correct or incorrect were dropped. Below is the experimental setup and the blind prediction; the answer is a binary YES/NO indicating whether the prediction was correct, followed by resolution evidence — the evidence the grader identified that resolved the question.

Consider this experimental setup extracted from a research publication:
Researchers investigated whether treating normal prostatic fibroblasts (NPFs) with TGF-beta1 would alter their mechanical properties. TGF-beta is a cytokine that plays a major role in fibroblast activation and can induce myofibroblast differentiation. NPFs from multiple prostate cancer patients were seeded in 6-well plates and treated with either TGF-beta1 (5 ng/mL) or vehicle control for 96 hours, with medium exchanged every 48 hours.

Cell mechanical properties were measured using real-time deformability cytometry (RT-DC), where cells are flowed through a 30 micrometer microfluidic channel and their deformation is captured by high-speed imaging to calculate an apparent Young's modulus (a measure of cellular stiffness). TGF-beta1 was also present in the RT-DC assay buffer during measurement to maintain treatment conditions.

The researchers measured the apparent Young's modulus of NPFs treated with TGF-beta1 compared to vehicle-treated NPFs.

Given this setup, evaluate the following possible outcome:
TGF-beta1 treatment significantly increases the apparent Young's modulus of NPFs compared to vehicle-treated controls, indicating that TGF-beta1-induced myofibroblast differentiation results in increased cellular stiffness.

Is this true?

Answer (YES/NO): YES